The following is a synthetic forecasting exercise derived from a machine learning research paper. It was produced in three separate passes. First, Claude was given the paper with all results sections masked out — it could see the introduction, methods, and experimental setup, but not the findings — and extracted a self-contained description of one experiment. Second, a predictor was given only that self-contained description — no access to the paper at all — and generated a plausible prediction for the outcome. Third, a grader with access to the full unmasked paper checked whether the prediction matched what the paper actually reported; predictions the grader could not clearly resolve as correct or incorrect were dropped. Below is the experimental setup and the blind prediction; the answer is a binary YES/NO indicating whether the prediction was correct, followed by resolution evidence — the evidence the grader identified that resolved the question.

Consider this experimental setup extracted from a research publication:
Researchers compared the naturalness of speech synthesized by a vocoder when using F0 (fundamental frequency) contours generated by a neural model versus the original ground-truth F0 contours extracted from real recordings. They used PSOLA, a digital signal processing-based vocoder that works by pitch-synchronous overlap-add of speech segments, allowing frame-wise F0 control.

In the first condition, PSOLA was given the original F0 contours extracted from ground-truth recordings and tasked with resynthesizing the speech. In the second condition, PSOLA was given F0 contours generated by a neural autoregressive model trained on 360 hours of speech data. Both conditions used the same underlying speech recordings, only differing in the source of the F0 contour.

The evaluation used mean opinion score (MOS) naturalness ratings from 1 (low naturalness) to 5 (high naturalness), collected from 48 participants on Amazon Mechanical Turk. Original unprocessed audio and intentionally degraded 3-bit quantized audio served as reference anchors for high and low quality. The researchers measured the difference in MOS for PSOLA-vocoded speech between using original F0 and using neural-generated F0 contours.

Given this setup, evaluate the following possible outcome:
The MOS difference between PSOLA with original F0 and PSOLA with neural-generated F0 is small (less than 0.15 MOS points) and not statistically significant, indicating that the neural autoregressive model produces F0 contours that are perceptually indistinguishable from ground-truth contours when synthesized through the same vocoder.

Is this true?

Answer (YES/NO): NO